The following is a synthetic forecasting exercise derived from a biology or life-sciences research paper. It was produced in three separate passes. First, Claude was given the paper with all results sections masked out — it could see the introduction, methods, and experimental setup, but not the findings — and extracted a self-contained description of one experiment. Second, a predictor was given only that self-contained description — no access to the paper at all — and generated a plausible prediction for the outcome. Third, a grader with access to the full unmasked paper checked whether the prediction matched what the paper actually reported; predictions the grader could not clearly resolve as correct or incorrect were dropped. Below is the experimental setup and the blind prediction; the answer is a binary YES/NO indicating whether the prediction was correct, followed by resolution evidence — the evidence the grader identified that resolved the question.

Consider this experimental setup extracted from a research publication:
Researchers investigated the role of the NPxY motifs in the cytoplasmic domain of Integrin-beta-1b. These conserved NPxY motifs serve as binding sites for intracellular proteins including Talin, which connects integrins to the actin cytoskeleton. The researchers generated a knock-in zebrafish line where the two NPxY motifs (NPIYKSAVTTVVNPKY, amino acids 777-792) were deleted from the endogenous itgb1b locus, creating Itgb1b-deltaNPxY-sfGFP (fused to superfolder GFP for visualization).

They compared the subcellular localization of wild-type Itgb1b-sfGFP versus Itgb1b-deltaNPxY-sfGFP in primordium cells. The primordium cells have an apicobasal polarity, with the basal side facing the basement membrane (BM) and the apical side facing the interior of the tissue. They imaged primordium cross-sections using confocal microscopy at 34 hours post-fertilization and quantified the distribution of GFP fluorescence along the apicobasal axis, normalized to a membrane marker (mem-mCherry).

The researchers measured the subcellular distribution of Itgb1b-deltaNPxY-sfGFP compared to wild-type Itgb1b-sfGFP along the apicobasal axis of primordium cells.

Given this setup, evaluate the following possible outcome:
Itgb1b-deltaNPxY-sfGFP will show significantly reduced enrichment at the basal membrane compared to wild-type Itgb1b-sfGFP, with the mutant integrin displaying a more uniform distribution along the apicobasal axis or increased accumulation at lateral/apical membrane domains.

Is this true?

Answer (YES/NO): YES